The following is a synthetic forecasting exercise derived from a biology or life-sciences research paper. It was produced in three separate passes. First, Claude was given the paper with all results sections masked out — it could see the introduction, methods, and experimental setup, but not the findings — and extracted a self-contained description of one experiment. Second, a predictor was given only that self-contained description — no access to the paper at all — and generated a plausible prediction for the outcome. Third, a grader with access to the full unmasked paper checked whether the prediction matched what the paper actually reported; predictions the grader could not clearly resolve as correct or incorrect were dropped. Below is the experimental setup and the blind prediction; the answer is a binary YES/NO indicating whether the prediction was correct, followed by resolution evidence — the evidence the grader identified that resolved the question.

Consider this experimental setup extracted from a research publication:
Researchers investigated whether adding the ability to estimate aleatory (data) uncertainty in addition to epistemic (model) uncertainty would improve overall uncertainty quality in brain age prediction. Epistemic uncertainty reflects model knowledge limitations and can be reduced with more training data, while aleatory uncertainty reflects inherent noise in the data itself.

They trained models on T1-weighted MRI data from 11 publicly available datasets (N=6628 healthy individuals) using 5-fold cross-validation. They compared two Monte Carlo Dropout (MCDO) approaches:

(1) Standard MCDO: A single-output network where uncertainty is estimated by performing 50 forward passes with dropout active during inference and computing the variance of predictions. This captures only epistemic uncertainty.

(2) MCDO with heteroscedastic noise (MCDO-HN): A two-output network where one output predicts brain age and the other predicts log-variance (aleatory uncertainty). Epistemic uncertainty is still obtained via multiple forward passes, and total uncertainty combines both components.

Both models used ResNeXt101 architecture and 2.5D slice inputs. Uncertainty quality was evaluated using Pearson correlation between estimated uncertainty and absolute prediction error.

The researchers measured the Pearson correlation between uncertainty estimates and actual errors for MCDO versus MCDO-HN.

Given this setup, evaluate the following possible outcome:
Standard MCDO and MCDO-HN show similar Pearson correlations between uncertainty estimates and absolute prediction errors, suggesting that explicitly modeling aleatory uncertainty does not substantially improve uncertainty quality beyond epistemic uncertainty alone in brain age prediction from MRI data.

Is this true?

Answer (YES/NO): NO